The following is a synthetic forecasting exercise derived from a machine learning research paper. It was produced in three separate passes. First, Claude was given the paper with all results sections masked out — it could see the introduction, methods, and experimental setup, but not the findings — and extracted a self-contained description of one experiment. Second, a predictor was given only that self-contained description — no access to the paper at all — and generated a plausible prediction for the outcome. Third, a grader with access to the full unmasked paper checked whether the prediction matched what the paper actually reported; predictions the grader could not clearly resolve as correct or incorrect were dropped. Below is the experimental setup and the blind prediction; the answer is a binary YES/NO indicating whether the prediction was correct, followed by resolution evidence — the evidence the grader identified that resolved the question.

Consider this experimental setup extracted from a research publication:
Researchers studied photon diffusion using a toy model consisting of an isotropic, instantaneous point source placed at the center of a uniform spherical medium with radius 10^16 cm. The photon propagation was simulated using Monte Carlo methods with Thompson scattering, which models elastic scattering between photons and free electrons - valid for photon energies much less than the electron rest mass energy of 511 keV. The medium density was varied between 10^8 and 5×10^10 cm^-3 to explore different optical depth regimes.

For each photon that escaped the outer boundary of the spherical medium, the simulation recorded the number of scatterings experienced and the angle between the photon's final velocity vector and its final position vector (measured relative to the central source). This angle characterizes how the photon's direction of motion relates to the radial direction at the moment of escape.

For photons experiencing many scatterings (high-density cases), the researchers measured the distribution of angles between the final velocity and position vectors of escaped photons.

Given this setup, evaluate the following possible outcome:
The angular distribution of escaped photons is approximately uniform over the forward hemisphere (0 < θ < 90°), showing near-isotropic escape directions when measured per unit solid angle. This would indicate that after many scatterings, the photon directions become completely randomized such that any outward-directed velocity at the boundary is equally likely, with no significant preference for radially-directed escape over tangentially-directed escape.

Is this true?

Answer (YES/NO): NO